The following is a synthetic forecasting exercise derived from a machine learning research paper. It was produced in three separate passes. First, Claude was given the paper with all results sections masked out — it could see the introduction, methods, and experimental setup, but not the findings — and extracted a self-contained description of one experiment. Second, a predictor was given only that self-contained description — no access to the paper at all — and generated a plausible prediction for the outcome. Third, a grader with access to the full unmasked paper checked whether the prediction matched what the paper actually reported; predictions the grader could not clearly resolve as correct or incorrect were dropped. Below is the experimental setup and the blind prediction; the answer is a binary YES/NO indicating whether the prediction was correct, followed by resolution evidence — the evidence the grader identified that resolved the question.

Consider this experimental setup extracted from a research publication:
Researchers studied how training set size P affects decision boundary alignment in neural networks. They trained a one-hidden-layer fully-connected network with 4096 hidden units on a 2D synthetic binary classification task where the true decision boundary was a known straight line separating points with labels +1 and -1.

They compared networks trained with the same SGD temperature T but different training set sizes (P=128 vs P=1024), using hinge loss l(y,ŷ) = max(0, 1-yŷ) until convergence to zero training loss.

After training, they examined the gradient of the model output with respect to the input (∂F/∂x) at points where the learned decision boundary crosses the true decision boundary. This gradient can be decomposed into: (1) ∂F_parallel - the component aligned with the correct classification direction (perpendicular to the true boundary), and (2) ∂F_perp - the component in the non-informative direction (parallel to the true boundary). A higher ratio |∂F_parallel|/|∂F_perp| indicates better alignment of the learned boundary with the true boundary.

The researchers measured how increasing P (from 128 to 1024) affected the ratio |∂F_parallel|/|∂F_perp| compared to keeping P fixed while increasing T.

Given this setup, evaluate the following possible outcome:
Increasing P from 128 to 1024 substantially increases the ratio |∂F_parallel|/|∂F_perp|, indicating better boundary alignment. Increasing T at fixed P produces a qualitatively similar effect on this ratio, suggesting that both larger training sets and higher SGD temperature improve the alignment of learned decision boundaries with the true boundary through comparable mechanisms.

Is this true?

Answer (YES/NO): NO